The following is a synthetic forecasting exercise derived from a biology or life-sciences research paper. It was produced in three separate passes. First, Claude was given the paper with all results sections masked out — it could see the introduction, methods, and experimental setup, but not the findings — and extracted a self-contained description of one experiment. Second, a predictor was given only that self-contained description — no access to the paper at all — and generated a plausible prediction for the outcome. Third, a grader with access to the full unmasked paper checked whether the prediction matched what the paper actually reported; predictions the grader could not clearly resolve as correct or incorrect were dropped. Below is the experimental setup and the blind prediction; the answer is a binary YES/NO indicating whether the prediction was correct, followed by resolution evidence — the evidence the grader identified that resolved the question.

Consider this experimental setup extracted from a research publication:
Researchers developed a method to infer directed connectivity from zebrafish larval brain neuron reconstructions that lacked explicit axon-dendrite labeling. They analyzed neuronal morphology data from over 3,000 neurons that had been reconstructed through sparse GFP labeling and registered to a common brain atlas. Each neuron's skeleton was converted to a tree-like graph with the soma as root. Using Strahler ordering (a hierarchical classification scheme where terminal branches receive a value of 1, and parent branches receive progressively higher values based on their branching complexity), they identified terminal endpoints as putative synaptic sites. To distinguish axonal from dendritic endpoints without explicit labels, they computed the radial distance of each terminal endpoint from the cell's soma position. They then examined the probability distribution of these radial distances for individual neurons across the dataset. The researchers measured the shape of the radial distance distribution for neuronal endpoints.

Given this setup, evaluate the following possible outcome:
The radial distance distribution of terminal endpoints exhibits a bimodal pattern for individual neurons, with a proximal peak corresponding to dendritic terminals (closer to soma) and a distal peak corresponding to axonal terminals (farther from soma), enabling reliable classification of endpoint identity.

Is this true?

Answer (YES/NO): YES